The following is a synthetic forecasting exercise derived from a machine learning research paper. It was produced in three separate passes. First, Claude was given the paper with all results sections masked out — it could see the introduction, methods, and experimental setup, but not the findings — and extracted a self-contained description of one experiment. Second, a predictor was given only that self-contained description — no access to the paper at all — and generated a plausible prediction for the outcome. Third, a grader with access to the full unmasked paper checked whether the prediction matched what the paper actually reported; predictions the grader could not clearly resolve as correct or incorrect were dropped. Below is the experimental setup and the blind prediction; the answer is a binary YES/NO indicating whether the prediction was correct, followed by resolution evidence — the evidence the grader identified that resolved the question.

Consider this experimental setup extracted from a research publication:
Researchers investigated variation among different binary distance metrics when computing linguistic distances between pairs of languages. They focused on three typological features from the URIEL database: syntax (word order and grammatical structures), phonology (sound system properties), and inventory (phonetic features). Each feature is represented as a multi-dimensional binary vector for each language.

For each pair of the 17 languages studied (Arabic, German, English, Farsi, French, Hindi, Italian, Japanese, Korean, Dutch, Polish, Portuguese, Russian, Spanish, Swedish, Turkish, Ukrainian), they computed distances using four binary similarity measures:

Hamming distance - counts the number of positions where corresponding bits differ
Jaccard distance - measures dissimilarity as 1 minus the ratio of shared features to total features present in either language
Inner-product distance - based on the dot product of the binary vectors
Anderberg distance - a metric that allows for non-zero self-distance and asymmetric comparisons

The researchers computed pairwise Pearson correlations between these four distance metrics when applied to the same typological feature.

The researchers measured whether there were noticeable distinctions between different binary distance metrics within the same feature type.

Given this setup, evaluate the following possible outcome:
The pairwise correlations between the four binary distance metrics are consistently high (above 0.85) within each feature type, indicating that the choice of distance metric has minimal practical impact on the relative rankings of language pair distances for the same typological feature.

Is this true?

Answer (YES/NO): NO